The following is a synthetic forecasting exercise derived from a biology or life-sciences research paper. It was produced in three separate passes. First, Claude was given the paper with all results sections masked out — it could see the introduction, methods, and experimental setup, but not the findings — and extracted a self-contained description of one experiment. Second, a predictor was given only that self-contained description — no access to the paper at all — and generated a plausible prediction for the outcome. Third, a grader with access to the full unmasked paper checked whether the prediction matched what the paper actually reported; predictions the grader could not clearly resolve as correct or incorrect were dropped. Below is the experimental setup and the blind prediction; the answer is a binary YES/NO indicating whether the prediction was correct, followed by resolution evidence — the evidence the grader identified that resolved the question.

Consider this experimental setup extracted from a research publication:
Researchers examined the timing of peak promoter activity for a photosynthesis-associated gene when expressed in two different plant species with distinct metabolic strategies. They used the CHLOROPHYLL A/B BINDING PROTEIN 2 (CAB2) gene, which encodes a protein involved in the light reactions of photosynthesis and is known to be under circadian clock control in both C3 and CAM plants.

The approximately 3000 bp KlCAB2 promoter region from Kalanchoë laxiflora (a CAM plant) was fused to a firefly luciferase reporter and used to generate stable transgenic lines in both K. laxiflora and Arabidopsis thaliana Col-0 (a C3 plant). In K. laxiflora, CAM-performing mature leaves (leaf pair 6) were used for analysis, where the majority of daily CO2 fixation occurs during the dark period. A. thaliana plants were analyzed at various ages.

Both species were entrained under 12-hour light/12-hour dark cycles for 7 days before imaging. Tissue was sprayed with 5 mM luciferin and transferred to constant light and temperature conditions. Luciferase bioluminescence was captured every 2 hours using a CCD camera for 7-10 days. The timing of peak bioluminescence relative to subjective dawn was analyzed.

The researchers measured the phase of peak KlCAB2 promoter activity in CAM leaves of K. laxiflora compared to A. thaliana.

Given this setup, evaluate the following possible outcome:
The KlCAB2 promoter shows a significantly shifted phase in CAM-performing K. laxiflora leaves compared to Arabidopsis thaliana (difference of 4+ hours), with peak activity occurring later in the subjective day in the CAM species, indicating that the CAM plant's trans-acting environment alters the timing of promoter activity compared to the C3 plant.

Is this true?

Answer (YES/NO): YES